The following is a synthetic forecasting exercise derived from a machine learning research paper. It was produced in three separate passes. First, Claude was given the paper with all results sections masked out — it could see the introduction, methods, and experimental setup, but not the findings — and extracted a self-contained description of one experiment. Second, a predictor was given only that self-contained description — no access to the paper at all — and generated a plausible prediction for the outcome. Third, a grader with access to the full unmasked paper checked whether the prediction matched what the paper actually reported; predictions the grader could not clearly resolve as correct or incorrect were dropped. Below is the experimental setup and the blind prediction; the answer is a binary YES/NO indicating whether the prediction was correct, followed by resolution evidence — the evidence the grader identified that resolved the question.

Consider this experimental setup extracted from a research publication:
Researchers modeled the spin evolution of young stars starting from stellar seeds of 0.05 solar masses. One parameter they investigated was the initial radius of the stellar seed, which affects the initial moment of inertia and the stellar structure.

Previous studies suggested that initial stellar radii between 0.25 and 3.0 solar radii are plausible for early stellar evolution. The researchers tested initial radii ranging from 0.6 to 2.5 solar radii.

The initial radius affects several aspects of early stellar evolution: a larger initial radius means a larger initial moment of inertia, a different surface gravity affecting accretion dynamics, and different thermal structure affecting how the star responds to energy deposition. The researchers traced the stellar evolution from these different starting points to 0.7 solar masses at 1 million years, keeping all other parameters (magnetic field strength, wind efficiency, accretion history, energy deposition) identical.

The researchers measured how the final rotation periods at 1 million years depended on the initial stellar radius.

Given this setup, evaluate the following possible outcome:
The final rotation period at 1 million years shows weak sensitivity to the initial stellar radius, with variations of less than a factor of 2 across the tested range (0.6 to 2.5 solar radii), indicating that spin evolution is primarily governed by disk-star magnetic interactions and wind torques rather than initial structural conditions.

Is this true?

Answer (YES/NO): YES